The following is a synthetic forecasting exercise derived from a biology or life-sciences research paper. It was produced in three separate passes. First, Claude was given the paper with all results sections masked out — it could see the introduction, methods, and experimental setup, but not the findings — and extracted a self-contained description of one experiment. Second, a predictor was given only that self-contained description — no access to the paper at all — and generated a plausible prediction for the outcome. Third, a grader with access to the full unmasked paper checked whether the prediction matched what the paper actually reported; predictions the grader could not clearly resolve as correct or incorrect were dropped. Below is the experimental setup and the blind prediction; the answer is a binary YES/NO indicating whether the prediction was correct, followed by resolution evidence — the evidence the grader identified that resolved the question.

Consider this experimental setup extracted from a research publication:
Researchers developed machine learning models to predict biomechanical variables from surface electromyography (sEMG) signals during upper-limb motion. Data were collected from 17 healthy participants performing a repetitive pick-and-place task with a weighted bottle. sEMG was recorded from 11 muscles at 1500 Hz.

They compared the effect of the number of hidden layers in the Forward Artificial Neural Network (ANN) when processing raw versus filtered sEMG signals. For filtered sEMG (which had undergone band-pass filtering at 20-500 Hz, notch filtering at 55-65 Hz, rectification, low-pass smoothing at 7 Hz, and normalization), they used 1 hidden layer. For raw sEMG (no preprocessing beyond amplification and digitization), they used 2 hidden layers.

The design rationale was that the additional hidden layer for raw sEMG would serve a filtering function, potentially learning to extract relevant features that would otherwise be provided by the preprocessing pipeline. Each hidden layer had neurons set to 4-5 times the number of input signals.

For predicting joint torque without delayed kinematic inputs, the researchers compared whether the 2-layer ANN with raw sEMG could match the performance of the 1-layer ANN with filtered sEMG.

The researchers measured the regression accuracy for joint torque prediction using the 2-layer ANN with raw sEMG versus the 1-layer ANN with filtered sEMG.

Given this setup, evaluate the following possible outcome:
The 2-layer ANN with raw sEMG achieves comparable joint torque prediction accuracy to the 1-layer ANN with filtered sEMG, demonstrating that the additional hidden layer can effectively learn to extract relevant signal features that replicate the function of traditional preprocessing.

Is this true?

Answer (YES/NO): NO